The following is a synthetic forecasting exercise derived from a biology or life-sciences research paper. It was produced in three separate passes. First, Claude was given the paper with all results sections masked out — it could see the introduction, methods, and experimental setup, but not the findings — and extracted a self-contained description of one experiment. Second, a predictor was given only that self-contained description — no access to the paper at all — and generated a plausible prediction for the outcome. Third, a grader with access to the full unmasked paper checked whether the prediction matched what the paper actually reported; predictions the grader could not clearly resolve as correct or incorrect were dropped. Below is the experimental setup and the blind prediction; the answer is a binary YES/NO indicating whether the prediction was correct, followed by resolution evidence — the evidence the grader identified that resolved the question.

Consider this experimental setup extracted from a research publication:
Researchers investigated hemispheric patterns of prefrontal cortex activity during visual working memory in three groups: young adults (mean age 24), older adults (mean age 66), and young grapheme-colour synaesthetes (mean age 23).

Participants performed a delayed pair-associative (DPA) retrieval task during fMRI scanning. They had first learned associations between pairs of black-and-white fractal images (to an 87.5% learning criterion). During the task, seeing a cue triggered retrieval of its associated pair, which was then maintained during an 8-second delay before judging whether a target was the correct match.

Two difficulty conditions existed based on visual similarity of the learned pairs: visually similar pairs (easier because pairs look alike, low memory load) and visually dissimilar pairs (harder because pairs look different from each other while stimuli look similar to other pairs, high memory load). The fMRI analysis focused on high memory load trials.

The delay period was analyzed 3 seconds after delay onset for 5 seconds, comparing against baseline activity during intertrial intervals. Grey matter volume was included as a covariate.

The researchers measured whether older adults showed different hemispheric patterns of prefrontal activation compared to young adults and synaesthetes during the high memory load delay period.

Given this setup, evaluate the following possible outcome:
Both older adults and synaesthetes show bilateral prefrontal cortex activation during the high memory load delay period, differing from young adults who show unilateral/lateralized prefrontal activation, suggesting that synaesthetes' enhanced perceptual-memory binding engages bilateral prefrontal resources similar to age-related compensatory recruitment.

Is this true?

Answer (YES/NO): NO